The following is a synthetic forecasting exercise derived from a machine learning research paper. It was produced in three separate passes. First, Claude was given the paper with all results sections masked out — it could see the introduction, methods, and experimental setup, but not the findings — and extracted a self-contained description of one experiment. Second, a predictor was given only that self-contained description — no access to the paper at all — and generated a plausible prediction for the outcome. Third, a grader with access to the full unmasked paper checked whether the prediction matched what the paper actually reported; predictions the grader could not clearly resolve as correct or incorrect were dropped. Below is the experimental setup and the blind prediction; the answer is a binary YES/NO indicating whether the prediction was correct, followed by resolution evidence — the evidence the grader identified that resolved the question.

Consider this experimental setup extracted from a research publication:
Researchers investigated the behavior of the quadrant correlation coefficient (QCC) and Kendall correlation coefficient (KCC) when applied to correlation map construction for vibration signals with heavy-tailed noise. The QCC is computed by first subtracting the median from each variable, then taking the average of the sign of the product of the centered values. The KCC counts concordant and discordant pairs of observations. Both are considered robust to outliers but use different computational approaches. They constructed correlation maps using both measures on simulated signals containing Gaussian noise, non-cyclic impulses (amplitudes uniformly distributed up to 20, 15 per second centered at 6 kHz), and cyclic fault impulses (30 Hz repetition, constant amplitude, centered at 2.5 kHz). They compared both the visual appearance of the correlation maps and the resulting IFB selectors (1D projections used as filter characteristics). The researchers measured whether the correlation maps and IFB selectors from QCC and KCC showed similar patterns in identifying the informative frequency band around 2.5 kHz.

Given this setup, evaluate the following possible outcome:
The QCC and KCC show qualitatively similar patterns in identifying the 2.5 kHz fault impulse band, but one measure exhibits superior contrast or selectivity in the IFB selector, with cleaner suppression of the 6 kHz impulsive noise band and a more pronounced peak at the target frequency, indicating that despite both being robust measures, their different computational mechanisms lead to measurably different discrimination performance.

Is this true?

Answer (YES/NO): YES